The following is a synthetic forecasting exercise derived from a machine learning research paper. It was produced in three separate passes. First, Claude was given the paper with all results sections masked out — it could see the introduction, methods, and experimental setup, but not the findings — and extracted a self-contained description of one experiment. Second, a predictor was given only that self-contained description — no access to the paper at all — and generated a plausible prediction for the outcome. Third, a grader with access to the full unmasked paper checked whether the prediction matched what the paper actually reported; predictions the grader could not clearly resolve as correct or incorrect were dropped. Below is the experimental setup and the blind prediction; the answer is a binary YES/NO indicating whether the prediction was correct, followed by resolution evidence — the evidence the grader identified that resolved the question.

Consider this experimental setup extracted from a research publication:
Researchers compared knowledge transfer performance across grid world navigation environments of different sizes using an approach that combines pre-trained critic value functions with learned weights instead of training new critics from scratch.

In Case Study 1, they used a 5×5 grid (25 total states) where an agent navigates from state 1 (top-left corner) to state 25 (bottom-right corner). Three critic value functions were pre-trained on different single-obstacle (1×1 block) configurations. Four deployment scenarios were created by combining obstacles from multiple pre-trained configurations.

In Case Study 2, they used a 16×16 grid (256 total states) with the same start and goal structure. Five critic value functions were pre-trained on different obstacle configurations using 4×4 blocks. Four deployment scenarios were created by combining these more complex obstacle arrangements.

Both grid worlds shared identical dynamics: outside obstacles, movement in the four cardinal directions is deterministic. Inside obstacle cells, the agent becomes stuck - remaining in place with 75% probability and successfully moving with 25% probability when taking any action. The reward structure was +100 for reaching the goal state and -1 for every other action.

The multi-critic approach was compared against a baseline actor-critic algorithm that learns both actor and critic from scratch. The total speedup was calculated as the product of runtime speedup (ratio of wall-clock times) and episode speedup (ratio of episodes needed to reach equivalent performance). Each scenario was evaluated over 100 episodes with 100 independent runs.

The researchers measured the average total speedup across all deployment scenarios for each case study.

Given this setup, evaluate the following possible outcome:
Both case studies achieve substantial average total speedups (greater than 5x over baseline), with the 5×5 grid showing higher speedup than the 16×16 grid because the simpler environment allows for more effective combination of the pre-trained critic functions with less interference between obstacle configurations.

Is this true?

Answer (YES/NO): YES